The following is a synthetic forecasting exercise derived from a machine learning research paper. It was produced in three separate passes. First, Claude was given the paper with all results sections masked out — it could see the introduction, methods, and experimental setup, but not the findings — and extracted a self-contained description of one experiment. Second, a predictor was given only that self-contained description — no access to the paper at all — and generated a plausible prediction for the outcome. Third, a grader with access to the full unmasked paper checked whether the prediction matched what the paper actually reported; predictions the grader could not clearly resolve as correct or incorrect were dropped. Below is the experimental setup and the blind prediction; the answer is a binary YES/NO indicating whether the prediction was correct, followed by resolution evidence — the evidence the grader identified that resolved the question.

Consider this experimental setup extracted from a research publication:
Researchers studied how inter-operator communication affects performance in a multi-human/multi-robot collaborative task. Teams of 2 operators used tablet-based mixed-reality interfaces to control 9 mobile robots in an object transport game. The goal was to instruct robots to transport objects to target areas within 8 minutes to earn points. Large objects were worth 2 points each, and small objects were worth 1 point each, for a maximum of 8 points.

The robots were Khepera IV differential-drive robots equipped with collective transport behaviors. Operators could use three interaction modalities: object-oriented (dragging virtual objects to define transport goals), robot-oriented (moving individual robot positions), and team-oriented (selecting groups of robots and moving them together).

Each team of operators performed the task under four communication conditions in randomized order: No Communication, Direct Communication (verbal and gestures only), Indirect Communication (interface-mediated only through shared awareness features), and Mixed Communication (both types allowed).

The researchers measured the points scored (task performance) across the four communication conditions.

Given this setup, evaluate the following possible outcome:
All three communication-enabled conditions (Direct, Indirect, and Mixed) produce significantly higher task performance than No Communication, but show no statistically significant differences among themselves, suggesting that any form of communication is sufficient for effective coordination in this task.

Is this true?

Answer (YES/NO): NO